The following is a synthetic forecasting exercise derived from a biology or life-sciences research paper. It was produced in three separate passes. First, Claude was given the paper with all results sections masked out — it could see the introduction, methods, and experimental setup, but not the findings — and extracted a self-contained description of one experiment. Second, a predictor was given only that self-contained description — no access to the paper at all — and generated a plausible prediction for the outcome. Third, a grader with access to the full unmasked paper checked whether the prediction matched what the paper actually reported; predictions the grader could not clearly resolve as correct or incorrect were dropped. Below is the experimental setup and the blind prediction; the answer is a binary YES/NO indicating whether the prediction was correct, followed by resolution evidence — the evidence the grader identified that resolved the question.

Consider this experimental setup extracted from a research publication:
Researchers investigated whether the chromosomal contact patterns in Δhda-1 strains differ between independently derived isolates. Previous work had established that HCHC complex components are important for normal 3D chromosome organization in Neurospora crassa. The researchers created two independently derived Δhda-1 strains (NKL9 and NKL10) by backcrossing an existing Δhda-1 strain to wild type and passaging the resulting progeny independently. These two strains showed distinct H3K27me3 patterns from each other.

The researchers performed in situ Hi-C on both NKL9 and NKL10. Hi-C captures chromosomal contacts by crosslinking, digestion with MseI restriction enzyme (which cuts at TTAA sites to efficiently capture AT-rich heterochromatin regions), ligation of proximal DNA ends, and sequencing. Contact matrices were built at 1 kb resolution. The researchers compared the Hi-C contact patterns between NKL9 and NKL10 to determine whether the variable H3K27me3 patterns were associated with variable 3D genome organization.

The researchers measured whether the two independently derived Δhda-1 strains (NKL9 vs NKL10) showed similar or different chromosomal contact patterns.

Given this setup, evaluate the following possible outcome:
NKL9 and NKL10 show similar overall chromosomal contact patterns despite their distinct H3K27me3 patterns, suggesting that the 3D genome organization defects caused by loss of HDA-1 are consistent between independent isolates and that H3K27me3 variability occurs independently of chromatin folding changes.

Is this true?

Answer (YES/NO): YES